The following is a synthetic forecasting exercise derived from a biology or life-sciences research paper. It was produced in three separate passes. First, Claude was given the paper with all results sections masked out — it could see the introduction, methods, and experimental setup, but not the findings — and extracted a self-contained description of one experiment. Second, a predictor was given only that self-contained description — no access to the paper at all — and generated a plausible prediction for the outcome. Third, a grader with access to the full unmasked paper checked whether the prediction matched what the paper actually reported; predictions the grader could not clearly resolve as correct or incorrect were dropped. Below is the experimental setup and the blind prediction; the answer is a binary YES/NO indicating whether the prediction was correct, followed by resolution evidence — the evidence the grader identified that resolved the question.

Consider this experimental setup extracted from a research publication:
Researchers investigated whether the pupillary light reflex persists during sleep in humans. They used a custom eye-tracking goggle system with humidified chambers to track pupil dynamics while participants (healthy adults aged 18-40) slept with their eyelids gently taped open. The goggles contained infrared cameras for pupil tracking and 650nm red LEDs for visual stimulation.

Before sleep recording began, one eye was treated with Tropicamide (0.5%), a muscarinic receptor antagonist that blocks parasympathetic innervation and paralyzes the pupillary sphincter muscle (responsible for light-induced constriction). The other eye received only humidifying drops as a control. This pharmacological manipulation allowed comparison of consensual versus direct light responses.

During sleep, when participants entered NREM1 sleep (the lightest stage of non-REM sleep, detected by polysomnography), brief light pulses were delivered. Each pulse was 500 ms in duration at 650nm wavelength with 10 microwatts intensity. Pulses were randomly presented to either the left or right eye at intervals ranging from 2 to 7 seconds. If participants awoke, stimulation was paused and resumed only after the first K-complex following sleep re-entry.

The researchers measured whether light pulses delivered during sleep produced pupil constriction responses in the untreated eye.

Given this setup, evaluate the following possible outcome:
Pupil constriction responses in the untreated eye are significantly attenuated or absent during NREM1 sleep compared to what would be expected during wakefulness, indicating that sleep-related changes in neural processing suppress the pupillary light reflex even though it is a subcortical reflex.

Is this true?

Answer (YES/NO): NO